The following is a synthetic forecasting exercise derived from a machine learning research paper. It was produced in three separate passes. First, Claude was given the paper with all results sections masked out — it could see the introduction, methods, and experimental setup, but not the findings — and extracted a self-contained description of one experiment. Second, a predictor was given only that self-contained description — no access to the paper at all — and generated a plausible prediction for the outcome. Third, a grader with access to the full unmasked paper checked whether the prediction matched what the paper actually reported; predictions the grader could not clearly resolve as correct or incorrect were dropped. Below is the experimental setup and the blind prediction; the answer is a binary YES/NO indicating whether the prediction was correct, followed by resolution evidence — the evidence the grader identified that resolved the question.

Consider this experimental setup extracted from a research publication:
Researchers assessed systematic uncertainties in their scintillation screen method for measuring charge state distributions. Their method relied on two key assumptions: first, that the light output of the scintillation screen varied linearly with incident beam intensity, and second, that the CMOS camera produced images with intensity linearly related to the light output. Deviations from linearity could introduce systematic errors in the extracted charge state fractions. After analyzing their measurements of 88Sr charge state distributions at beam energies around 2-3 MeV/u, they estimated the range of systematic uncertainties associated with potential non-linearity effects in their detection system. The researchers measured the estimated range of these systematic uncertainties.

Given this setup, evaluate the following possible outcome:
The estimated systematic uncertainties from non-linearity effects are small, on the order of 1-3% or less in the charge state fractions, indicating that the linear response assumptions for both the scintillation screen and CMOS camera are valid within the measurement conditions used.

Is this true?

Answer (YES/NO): NO